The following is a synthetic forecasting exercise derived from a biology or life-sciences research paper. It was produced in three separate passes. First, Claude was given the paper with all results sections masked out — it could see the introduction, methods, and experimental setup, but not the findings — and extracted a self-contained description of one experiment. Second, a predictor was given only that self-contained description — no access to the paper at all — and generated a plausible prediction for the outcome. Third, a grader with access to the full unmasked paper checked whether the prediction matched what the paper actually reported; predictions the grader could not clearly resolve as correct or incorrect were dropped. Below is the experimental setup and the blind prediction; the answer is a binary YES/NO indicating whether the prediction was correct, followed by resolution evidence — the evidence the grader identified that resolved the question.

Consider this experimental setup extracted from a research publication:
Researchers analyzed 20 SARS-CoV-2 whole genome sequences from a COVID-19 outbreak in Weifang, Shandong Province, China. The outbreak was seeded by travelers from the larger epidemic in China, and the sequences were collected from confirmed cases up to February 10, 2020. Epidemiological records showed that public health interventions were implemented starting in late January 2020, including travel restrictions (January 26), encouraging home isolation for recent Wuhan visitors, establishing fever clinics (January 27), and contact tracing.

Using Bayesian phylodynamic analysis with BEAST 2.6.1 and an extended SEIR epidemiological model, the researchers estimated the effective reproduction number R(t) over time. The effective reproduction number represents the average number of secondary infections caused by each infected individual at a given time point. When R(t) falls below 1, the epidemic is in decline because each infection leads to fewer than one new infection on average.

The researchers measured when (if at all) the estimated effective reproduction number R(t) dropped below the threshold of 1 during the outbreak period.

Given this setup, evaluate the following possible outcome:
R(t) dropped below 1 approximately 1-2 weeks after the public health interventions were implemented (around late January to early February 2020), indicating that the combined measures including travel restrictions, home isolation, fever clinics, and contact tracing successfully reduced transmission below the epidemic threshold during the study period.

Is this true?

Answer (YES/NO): YES